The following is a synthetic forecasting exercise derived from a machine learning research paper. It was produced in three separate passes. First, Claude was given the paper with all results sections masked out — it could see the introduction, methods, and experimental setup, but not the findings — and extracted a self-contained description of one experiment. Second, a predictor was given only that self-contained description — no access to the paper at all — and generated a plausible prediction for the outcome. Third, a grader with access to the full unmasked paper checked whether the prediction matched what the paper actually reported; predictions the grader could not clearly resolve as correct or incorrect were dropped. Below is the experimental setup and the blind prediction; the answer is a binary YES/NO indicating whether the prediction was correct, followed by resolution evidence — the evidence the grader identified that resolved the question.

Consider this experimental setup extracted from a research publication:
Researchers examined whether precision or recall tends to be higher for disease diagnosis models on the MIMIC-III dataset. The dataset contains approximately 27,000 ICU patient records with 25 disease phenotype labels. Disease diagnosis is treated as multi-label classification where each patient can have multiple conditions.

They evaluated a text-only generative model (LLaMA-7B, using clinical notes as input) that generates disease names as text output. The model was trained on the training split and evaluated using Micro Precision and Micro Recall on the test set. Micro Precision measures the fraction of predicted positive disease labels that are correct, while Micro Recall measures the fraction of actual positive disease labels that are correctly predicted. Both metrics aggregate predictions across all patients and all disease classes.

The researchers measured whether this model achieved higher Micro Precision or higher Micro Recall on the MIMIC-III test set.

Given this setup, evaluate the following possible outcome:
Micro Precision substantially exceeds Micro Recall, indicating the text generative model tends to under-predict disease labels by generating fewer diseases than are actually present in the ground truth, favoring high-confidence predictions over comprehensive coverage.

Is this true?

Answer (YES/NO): NO